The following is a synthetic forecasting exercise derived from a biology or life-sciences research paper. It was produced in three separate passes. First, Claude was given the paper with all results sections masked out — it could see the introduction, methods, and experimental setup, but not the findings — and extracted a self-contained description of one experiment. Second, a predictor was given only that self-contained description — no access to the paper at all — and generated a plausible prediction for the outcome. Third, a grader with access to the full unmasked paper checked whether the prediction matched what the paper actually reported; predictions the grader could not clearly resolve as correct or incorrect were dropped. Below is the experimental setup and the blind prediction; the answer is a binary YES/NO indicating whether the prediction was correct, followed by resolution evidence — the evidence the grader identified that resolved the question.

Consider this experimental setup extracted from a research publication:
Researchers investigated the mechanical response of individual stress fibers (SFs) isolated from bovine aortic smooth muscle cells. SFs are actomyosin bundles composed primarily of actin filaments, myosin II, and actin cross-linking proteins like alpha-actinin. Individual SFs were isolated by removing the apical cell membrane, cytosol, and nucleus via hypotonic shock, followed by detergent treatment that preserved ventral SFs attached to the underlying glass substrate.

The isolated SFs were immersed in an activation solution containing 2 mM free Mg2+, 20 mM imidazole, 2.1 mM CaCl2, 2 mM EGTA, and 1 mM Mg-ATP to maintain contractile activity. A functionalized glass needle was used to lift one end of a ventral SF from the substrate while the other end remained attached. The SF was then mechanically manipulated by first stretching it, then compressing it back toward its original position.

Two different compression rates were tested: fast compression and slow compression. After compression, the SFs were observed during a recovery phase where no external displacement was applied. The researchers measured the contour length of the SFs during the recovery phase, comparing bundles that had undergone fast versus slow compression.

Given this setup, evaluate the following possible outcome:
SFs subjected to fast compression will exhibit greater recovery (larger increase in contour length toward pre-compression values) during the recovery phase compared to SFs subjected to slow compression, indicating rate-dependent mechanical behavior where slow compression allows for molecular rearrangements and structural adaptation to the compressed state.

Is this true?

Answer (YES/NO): NO